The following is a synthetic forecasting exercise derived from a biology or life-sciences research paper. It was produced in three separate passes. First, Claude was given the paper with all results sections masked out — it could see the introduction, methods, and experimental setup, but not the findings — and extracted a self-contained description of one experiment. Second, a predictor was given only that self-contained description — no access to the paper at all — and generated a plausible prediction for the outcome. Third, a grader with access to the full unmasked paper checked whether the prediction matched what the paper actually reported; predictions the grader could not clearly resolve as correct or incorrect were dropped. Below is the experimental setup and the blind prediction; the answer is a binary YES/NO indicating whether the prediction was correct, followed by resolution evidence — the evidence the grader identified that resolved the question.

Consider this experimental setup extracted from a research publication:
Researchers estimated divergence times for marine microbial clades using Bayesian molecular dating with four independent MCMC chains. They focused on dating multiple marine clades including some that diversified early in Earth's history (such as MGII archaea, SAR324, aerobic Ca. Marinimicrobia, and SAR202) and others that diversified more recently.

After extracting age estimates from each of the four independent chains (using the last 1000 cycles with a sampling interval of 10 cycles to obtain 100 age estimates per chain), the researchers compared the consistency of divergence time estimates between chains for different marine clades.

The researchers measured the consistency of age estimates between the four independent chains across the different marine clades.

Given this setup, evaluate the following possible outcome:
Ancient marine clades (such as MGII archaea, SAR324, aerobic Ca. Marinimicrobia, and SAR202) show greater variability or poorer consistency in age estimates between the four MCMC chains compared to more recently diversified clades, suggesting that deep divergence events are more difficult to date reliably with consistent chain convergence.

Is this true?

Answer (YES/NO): YES